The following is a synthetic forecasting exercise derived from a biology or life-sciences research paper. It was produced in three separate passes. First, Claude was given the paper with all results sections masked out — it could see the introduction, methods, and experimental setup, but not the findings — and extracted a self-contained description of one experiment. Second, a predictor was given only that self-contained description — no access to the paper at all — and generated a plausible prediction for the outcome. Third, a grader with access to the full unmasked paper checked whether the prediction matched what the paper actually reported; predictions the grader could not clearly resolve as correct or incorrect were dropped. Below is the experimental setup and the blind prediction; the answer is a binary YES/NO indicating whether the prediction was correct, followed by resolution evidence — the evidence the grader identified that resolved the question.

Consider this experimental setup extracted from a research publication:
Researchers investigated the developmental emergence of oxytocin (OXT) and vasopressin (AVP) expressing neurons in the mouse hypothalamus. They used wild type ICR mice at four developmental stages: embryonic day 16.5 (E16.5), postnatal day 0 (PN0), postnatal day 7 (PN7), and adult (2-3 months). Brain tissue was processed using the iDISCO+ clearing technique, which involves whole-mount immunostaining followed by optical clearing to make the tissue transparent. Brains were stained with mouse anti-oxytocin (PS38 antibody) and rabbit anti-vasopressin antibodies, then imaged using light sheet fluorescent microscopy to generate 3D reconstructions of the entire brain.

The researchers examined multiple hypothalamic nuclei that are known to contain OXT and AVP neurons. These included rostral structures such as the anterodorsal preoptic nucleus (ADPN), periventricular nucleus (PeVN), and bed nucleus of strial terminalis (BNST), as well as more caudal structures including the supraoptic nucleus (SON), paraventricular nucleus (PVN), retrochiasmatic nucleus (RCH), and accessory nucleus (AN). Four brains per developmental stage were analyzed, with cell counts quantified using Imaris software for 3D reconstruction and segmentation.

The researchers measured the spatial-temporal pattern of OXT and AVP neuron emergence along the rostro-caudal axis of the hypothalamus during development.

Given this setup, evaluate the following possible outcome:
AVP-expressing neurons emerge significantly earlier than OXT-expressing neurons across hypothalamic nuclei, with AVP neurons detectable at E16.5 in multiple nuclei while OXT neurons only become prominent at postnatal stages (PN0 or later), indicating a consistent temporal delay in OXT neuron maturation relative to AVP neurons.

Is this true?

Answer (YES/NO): NO